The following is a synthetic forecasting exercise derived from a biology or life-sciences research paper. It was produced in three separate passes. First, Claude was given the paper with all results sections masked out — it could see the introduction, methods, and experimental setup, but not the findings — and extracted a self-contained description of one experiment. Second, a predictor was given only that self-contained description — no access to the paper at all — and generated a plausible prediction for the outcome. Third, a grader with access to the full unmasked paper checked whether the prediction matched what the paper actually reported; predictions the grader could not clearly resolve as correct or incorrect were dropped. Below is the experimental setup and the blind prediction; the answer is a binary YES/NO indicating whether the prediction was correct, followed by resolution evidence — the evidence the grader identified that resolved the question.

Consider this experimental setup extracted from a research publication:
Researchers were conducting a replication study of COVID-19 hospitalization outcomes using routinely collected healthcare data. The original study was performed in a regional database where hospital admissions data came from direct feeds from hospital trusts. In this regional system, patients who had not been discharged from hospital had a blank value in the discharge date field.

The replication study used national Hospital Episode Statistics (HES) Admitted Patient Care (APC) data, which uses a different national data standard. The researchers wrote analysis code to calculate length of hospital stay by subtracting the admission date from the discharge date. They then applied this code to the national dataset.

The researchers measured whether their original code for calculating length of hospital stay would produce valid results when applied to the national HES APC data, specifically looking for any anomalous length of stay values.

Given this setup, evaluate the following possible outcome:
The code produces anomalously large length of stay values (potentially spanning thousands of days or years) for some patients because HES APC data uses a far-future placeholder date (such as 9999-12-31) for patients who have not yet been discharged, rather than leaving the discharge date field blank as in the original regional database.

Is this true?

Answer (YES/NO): NO